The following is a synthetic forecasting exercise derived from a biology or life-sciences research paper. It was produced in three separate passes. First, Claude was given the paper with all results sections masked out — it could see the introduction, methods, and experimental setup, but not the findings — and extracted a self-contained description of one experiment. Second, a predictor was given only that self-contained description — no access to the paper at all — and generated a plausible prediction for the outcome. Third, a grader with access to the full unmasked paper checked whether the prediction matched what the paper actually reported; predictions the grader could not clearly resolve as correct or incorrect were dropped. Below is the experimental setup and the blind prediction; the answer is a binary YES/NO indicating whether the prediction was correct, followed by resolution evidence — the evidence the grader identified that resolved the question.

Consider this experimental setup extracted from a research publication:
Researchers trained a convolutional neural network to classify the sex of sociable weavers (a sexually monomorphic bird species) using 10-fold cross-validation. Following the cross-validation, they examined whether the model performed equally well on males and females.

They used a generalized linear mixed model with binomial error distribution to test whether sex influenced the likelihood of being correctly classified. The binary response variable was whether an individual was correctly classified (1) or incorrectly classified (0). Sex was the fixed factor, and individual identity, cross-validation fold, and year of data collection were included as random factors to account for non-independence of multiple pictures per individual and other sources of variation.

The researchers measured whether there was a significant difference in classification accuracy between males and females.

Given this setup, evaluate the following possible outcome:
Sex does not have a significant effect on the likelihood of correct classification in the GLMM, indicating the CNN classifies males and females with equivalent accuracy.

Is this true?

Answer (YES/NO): YES